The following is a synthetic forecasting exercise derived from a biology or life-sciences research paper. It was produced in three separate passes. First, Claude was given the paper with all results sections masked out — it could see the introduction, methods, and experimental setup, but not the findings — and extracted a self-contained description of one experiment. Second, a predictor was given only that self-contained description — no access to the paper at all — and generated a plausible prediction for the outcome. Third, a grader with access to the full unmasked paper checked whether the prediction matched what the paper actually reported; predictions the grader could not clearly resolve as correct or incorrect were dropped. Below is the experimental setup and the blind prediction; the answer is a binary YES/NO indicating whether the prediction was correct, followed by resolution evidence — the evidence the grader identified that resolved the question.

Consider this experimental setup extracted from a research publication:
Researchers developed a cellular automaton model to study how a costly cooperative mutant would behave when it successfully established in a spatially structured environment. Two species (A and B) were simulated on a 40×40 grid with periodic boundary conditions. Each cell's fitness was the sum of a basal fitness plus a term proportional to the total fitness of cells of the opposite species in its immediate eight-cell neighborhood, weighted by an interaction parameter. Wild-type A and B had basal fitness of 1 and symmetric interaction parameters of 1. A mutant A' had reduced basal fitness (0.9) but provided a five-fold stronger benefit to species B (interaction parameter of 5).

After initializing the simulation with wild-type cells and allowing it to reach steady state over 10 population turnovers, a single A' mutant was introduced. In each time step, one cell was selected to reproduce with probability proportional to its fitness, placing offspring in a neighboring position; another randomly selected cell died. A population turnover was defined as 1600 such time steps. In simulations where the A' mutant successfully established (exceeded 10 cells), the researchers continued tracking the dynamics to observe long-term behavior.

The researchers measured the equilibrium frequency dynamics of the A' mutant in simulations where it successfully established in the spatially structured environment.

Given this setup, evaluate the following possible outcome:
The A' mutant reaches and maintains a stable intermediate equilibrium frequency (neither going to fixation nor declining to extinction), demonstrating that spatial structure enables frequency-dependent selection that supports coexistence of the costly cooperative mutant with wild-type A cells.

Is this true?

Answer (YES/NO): NO